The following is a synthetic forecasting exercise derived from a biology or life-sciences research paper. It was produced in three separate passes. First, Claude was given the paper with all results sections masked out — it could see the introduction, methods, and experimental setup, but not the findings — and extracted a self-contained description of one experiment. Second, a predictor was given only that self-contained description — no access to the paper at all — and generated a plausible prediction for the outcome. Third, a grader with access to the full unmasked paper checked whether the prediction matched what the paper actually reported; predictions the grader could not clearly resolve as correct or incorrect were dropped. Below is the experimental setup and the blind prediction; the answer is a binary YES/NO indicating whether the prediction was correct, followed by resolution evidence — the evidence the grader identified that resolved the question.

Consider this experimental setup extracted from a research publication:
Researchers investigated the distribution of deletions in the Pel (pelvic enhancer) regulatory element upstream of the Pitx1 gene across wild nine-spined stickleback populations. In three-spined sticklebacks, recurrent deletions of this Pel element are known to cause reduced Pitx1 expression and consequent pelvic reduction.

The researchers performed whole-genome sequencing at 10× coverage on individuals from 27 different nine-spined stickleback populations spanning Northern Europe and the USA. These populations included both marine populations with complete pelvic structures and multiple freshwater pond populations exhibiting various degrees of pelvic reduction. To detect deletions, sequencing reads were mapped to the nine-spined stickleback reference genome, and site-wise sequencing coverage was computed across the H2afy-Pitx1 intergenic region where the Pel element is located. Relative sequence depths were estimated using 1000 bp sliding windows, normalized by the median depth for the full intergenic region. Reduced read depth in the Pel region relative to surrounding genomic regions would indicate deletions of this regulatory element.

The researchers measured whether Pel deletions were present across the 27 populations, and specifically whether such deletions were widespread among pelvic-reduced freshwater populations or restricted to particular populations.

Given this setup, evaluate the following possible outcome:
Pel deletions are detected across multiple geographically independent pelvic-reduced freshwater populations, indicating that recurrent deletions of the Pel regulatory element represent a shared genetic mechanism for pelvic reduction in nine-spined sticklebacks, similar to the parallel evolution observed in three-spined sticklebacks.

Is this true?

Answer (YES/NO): NO